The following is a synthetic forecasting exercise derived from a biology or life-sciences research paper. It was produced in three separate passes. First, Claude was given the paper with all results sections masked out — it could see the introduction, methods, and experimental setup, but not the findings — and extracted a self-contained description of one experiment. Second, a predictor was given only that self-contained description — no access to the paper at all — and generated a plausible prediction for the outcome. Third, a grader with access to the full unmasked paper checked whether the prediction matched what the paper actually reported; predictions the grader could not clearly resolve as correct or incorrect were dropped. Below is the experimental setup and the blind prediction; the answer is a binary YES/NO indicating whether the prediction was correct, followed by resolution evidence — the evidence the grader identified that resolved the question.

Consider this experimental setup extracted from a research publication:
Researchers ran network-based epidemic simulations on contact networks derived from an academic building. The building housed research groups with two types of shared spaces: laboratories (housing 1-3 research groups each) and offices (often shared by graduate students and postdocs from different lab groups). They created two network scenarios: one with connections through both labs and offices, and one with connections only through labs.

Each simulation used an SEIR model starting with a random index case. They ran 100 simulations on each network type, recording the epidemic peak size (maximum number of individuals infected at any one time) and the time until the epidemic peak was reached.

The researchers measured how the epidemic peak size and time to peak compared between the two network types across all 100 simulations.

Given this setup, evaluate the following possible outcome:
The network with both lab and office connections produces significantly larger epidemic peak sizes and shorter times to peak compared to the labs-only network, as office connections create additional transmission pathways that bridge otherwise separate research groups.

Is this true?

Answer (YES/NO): NO